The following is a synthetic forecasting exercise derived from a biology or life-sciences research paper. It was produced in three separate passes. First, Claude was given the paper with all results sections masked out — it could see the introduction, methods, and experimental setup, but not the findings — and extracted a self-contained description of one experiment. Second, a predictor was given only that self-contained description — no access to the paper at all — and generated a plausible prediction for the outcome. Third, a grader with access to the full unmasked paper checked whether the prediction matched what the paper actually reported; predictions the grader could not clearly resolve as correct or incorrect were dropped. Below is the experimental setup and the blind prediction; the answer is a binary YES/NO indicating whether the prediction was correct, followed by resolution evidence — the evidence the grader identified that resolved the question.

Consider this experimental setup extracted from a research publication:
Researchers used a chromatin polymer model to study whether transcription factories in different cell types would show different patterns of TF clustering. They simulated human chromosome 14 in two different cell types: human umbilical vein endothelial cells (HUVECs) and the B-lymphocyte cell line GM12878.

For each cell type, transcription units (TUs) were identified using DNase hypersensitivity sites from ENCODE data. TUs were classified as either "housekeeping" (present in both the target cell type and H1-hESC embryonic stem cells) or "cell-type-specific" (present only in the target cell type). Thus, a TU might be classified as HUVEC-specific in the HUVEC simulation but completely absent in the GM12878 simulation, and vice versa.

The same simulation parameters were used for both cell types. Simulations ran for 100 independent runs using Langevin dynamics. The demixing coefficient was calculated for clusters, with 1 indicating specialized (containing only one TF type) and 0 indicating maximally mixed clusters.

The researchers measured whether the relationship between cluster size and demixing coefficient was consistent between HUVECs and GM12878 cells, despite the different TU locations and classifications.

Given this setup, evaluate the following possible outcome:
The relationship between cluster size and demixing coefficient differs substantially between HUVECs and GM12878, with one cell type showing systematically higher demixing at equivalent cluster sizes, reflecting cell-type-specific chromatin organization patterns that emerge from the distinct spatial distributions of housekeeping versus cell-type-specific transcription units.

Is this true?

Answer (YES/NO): NO